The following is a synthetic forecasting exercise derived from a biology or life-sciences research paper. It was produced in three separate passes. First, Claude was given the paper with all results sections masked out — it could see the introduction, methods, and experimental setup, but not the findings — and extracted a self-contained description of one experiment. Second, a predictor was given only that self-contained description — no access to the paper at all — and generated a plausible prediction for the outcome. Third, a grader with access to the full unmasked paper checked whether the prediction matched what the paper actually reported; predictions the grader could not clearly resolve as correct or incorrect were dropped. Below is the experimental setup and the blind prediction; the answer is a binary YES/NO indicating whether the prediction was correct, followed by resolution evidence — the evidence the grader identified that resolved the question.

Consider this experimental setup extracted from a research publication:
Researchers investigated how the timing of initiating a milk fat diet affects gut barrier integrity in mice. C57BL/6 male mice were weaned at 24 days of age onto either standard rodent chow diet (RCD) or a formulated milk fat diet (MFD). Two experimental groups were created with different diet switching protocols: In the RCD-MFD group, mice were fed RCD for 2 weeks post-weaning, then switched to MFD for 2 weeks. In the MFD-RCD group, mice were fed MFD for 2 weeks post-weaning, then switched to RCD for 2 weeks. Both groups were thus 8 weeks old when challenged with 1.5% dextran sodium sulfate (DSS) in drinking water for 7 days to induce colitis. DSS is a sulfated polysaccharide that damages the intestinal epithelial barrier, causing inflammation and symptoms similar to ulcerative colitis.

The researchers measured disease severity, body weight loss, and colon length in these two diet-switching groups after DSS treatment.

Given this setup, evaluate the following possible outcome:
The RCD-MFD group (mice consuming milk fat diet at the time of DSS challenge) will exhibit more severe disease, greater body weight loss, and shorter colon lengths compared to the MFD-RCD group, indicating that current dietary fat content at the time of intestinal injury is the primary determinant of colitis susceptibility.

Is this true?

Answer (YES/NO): NO